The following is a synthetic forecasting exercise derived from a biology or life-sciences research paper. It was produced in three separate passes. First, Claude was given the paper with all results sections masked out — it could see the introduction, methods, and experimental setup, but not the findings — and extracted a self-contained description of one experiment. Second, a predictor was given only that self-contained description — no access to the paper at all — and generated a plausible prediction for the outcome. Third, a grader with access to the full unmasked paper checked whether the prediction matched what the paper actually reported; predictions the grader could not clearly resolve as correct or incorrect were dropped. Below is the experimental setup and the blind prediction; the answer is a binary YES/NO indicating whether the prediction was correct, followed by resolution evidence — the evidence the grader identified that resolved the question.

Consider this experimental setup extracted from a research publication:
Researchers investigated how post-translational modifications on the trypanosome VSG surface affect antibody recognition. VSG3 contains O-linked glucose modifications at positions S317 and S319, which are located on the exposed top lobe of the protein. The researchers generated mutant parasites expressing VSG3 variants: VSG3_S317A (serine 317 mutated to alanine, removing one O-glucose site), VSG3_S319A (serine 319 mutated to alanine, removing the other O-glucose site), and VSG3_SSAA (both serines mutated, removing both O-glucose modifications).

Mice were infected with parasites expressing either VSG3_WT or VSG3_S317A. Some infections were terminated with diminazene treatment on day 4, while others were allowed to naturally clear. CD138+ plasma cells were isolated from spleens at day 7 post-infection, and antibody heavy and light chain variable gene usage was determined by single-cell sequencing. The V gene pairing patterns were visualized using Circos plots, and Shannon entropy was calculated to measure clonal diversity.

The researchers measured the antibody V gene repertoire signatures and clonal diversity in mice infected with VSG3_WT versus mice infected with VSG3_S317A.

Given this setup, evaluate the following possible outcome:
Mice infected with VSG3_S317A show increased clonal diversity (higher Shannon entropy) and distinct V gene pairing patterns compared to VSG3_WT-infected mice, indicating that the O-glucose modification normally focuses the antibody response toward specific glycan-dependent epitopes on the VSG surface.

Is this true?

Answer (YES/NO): NO